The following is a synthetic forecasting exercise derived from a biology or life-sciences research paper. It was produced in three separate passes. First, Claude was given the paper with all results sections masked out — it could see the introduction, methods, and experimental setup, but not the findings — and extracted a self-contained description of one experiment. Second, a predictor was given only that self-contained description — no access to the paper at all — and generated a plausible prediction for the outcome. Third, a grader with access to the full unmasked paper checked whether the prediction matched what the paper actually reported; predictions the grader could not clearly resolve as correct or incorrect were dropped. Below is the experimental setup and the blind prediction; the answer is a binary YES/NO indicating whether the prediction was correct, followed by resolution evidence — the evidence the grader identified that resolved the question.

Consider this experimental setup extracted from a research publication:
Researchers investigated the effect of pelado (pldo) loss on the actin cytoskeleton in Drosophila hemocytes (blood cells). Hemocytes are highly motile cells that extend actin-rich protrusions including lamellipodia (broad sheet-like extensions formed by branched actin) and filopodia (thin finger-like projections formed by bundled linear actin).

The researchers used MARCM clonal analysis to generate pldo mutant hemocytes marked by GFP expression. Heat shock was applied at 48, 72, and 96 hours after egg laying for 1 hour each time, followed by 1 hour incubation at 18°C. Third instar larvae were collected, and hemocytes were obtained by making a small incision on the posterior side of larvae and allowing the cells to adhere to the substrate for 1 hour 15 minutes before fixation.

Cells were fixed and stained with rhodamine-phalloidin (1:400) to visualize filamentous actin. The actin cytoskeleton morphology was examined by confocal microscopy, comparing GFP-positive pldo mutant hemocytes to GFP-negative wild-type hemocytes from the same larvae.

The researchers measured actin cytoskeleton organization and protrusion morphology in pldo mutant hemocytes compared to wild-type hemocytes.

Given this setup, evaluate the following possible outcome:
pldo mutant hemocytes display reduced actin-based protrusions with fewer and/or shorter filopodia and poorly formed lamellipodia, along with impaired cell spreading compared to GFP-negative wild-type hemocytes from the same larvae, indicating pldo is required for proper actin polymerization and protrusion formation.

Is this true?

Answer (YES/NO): NO